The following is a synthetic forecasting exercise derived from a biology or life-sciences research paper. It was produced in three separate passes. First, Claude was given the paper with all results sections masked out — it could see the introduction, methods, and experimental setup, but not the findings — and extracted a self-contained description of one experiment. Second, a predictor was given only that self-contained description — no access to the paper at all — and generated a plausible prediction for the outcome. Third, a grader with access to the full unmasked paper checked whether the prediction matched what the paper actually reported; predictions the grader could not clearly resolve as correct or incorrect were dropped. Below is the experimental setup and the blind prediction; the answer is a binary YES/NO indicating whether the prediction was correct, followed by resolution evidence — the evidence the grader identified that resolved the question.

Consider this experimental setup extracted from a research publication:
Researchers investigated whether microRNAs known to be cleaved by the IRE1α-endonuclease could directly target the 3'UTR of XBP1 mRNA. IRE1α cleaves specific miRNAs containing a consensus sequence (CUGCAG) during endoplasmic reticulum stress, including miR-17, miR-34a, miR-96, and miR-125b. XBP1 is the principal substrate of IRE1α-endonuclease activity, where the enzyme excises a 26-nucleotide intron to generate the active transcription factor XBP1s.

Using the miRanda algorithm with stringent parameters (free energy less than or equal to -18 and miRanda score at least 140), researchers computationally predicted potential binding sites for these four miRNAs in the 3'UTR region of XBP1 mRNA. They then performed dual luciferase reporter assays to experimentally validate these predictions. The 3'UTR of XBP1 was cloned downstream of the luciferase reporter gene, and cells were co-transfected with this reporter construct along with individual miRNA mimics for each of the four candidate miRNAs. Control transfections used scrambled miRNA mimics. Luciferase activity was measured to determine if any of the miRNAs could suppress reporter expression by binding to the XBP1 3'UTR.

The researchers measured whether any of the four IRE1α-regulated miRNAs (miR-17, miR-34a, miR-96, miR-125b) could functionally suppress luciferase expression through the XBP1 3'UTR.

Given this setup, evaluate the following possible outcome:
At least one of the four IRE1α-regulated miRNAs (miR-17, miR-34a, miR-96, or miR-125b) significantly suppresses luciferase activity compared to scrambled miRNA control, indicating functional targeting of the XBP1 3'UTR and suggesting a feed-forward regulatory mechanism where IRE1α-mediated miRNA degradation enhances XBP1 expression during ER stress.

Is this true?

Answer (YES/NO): YES